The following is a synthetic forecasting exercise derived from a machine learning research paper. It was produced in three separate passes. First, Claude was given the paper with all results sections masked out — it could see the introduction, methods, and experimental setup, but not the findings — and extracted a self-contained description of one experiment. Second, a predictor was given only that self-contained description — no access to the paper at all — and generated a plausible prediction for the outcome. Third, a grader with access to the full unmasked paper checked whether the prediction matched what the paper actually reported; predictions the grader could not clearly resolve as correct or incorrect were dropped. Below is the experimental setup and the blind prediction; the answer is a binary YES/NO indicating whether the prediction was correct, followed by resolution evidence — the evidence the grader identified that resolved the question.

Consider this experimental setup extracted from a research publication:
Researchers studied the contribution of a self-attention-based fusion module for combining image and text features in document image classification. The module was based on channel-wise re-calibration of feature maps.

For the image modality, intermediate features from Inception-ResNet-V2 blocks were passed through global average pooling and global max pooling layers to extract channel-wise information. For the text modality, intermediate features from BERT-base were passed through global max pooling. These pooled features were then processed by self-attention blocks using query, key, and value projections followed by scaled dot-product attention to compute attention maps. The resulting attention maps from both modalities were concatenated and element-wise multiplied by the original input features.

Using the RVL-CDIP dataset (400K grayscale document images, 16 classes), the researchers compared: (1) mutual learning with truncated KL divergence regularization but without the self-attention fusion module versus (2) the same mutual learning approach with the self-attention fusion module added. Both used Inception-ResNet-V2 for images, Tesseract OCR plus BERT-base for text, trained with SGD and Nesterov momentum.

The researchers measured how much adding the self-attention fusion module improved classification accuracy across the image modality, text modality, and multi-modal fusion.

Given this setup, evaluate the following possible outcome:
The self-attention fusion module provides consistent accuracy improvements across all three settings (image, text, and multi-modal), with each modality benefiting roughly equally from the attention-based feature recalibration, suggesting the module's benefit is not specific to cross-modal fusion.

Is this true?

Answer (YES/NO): NO